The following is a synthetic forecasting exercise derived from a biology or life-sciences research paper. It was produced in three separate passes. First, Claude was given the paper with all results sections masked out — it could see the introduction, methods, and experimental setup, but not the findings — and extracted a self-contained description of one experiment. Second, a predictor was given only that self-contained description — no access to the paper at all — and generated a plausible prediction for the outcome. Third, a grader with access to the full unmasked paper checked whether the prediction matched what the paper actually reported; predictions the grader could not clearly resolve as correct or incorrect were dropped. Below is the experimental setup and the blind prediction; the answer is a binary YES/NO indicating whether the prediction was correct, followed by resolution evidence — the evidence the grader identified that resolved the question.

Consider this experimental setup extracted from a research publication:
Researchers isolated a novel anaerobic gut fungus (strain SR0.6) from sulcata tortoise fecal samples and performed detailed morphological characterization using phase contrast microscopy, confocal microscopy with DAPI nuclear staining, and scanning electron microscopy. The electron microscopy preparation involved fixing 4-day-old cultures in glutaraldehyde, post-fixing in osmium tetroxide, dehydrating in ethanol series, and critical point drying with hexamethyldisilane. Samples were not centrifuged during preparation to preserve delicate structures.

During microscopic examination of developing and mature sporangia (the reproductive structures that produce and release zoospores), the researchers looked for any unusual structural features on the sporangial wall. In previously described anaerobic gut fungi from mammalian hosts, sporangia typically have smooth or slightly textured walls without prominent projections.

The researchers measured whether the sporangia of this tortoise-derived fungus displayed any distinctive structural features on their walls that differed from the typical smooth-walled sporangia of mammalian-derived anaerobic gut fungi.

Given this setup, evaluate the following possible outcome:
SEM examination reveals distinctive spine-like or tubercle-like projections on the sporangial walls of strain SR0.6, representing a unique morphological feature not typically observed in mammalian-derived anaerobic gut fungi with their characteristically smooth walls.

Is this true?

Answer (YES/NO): NO